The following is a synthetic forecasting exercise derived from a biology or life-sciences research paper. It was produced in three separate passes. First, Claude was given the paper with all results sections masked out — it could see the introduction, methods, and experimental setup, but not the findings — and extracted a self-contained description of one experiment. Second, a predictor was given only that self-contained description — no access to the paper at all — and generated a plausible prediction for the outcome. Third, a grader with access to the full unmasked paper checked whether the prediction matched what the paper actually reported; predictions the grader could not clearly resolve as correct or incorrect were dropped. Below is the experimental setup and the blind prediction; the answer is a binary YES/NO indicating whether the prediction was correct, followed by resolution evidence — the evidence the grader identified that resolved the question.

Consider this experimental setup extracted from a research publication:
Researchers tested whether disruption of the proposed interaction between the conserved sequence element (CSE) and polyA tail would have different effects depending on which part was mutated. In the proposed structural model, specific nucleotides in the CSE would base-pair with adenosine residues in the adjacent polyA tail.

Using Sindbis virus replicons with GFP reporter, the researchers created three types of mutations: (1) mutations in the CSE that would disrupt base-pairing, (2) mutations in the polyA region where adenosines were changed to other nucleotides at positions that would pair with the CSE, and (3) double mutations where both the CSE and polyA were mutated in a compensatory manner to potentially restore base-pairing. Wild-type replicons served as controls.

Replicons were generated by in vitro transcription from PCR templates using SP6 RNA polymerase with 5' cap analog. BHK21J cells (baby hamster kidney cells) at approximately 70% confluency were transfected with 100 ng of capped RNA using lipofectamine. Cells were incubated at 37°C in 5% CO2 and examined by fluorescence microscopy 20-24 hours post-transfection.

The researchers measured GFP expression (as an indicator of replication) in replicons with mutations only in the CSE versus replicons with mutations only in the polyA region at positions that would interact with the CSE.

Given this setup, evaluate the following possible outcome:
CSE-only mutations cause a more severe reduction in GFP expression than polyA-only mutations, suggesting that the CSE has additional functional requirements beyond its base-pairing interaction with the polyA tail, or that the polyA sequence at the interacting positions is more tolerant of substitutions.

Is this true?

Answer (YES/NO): YES